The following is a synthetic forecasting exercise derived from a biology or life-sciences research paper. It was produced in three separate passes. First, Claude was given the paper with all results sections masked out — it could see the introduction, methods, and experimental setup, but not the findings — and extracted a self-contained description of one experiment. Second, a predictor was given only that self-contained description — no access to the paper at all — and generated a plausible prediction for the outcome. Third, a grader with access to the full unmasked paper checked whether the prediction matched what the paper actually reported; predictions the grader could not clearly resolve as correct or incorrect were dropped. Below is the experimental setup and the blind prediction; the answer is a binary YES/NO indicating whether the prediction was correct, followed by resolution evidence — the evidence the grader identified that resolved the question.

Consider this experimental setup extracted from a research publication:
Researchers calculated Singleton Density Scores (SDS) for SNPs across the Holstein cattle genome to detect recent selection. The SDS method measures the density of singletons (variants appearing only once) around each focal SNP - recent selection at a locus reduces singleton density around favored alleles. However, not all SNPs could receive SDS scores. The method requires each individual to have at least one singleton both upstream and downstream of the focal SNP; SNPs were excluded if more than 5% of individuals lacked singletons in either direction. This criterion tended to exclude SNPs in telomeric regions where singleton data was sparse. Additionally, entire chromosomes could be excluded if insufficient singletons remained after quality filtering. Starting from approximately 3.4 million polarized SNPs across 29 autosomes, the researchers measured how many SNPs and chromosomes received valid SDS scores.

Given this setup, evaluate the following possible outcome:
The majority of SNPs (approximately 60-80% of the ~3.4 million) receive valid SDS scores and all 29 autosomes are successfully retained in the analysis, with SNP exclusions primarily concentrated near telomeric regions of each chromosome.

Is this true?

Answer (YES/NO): NO